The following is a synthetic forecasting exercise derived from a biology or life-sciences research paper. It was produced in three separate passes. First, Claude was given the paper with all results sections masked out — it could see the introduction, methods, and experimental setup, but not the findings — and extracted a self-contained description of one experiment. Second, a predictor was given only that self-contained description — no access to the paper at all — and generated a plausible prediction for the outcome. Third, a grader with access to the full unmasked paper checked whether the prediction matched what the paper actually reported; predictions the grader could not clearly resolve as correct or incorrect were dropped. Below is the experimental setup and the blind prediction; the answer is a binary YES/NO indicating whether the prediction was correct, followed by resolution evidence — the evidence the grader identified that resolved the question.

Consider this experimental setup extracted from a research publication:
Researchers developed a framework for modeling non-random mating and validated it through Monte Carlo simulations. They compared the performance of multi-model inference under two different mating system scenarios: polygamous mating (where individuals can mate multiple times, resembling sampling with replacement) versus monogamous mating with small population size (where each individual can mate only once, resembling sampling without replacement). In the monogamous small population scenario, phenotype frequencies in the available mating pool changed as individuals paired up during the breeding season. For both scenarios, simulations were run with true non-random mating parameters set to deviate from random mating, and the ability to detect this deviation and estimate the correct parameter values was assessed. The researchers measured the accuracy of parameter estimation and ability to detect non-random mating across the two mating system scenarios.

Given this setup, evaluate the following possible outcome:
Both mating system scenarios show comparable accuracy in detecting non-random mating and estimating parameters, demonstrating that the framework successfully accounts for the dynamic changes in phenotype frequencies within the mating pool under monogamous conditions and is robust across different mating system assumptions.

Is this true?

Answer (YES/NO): NO